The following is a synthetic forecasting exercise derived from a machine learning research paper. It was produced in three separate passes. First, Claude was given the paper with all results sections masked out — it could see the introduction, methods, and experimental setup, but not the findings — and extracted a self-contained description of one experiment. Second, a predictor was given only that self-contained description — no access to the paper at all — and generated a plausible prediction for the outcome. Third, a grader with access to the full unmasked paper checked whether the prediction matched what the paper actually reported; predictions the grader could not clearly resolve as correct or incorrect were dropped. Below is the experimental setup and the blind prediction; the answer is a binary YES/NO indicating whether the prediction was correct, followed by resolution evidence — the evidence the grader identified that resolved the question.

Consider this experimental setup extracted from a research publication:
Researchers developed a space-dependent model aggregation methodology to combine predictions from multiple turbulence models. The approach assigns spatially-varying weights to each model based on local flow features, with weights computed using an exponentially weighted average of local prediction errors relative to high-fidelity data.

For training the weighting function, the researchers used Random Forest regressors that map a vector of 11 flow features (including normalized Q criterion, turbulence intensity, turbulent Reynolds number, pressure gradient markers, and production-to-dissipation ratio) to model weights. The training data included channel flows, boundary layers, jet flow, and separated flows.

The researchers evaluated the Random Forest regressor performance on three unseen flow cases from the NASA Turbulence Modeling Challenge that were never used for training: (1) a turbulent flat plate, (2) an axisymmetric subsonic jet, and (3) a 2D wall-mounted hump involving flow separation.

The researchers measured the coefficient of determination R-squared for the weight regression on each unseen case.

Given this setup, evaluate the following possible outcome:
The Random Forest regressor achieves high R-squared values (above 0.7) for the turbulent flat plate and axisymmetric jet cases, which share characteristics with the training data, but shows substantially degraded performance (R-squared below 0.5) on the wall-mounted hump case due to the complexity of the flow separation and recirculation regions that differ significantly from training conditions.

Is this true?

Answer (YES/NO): NO